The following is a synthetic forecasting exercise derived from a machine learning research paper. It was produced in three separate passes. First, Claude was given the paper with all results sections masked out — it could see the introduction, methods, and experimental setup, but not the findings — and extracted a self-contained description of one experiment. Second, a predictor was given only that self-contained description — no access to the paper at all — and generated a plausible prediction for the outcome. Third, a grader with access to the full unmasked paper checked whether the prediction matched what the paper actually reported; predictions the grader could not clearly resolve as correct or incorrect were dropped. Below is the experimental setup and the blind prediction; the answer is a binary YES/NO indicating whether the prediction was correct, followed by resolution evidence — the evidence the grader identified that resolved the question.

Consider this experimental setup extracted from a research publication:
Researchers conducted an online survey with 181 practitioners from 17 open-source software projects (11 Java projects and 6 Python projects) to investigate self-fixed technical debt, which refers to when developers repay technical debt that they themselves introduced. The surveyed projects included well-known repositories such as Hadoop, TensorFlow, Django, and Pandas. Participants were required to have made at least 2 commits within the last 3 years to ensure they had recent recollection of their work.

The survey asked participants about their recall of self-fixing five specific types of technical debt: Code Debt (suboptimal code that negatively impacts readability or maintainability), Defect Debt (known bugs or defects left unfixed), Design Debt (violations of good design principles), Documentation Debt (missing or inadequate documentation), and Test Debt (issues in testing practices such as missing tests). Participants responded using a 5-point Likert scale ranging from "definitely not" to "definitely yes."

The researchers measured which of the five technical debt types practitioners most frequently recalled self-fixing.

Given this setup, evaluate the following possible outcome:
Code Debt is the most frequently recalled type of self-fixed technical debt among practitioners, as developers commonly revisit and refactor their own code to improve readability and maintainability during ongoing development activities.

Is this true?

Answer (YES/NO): YES